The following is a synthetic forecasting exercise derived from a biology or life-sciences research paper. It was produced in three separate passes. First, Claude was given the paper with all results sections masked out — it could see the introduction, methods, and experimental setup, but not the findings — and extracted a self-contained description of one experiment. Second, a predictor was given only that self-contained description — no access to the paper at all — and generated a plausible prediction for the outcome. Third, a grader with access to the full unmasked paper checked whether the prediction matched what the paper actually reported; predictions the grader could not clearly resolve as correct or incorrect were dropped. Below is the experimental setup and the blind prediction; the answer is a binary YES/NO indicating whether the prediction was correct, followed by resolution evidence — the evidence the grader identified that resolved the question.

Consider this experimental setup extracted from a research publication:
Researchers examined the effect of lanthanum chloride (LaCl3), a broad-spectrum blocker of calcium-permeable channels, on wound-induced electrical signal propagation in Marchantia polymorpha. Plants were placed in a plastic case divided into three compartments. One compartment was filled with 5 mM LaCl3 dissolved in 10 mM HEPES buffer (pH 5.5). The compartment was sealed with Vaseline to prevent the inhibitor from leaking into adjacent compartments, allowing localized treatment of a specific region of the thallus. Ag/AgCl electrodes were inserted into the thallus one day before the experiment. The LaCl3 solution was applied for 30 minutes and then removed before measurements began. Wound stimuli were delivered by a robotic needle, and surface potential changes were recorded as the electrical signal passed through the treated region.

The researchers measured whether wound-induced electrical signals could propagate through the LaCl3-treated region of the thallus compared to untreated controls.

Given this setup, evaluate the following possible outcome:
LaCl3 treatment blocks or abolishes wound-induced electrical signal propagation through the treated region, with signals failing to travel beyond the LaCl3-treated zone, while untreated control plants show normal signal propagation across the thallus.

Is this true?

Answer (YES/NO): YES